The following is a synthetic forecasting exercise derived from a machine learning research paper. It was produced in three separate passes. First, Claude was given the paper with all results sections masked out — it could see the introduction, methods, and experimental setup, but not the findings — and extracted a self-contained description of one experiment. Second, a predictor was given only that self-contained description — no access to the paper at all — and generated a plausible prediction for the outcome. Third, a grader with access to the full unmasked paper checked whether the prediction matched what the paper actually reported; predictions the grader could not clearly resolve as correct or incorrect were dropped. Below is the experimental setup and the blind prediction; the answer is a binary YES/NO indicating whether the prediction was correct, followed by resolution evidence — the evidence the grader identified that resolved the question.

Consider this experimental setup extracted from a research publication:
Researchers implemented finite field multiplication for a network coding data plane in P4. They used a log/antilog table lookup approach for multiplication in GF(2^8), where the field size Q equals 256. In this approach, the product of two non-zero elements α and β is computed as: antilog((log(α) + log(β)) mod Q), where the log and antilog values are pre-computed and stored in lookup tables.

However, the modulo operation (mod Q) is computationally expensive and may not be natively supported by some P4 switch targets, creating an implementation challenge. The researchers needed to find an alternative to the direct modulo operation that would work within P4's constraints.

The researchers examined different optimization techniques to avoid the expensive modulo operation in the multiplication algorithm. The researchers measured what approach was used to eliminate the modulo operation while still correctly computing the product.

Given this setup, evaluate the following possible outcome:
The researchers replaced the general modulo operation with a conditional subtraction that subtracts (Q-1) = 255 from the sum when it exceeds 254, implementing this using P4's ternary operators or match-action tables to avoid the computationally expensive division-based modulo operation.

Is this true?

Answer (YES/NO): YES